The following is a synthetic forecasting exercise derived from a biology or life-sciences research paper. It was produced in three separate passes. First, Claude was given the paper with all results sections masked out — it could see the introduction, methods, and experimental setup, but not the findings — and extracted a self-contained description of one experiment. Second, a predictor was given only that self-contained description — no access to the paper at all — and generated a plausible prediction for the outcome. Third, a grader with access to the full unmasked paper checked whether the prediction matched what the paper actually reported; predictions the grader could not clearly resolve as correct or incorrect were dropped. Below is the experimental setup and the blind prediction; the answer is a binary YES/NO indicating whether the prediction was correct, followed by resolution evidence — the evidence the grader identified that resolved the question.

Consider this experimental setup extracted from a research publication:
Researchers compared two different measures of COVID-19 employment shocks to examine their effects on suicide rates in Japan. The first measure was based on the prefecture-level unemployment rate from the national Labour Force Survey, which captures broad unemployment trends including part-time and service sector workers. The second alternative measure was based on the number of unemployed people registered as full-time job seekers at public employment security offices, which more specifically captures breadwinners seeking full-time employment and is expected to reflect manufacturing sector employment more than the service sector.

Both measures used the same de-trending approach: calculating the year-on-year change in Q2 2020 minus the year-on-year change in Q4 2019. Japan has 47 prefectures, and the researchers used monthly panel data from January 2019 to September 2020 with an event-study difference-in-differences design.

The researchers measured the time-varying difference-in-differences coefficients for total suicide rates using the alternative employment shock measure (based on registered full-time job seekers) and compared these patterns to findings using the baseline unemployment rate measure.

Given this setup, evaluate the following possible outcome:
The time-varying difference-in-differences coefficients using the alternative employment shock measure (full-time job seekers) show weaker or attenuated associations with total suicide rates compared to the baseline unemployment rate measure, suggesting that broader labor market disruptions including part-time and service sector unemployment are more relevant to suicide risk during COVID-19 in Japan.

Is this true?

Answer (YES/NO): YES